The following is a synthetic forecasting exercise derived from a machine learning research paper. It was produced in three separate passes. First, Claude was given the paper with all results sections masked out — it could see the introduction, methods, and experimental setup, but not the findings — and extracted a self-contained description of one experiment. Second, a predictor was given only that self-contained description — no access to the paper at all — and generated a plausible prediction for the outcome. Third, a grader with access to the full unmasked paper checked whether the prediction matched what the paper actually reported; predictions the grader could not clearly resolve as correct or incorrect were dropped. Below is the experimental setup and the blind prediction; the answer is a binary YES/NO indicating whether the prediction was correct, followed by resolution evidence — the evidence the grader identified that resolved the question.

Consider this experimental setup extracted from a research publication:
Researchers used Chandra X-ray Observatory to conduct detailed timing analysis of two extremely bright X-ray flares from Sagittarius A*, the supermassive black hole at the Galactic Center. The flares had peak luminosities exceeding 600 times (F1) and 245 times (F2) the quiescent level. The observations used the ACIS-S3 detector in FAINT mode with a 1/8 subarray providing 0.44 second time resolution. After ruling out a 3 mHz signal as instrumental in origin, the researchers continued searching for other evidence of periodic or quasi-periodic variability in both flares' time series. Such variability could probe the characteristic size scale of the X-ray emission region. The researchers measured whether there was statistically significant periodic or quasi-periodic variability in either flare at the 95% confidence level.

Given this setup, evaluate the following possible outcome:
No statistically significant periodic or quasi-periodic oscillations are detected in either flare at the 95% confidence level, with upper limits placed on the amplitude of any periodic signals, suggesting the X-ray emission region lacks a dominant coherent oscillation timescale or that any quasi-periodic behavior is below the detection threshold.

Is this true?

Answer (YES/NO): YES